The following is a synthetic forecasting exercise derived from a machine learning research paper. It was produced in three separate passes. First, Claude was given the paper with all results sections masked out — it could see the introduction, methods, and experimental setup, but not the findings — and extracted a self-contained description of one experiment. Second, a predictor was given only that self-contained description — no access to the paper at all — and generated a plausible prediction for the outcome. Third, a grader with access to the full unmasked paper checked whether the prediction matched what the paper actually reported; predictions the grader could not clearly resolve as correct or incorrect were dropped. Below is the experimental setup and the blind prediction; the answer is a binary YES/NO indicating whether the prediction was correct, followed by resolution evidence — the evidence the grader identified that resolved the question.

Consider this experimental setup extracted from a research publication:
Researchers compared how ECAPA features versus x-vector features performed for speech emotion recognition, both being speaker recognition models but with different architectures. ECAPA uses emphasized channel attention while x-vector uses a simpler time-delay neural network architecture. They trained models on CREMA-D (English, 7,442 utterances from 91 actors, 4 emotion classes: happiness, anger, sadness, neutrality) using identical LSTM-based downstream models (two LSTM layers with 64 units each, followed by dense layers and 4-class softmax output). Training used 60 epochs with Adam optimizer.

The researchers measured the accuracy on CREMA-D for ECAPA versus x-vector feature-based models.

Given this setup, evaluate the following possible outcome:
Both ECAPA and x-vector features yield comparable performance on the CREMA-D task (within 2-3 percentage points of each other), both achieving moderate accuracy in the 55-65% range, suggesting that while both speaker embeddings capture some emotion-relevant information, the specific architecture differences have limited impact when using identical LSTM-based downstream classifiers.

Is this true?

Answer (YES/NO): NO